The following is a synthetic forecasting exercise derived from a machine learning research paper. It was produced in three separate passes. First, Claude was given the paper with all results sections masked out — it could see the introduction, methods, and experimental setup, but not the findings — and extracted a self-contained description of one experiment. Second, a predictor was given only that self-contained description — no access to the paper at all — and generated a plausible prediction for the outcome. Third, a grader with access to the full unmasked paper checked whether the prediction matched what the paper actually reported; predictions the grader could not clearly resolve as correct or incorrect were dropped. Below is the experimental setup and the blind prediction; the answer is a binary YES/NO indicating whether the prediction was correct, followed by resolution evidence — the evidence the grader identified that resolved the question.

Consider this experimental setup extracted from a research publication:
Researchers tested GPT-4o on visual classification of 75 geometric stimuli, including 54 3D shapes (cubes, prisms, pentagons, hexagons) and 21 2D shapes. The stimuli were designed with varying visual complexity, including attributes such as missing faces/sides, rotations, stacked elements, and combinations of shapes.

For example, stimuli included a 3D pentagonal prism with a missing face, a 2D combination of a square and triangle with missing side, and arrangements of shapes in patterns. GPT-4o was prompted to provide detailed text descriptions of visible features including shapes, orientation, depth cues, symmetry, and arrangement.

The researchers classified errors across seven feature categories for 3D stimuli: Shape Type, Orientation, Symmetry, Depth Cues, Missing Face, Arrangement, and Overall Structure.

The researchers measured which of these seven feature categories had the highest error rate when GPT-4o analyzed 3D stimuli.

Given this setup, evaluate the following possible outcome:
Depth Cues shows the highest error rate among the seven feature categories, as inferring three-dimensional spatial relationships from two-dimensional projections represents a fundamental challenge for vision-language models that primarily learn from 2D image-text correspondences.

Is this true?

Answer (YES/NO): NO